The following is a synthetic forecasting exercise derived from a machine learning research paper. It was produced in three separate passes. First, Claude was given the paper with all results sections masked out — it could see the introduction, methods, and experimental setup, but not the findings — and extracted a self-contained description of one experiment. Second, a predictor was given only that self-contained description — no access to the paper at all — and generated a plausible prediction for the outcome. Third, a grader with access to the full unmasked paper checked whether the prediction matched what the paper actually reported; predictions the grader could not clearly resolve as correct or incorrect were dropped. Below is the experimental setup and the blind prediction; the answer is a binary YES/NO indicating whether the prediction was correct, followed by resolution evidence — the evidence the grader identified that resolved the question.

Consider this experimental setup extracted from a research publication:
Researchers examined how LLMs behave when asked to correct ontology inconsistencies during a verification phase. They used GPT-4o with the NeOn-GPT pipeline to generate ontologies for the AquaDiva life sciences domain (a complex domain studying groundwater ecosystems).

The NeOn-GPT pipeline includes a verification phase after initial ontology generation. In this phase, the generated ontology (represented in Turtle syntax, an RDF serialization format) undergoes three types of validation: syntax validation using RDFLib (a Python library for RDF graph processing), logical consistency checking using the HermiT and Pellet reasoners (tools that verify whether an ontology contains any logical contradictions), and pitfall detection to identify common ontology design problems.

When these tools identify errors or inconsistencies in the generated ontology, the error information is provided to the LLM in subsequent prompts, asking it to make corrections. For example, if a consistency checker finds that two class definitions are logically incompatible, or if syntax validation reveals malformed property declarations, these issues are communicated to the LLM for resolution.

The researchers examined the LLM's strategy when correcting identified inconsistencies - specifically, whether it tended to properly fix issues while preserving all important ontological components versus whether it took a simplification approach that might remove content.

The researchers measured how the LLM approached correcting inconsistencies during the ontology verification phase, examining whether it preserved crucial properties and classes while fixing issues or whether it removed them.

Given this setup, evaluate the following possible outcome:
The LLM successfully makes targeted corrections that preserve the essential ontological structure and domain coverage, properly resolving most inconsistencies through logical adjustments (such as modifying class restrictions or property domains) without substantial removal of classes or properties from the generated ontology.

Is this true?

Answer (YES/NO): NO